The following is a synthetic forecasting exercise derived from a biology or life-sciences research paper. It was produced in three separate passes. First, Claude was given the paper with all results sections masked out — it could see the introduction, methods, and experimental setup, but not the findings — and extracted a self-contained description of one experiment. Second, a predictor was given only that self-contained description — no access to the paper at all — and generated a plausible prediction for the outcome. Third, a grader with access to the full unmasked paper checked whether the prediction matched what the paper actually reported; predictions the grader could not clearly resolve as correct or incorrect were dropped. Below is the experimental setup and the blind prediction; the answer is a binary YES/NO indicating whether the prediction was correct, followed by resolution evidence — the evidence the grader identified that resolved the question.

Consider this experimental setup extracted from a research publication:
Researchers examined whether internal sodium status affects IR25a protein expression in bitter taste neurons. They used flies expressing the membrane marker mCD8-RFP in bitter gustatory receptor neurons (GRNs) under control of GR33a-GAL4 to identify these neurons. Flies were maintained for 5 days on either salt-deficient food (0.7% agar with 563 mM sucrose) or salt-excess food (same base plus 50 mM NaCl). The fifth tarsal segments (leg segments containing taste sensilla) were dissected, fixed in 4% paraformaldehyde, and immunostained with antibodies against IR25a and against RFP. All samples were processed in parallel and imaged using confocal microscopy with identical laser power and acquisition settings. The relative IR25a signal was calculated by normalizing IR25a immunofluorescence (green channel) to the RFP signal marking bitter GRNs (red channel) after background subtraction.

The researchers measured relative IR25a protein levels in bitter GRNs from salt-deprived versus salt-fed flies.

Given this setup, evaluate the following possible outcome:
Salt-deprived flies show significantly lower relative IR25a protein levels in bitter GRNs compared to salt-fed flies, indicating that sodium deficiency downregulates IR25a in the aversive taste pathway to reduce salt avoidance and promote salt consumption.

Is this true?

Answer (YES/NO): NO